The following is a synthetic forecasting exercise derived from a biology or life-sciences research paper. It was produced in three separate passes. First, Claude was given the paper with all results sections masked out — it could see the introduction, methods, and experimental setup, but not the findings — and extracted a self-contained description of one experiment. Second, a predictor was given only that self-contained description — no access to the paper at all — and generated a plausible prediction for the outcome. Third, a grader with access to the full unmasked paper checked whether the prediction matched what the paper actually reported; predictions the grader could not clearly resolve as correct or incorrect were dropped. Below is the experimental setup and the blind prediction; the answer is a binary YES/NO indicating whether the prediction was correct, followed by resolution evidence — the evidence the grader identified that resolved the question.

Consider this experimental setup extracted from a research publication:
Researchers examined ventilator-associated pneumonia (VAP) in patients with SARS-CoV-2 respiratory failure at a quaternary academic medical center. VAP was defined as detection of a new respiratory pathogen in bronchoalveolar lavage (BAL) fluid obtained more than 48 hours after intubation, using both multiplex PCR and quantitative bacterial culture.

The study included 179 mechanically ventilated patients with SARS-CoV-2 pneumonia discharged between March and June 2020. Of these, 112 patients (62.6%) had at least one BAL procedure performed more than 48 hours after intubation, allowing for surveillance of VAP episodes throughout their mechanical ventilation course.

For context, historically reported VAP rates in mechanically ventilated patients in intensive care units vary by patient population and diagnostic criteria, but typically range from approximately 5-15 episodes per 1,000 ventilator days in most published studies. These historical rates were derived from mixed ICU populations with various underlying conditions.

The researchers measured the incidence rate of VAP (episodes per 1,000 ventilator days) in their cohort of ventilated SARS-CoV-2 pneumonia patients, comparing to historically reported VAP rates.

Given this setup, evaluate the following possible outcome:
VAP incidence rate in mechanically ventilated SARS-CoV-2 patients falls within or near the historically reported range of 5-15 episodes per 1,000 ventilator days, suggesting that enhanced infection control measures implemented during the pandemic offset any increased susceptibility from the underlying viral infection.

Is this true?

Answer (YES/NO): NO